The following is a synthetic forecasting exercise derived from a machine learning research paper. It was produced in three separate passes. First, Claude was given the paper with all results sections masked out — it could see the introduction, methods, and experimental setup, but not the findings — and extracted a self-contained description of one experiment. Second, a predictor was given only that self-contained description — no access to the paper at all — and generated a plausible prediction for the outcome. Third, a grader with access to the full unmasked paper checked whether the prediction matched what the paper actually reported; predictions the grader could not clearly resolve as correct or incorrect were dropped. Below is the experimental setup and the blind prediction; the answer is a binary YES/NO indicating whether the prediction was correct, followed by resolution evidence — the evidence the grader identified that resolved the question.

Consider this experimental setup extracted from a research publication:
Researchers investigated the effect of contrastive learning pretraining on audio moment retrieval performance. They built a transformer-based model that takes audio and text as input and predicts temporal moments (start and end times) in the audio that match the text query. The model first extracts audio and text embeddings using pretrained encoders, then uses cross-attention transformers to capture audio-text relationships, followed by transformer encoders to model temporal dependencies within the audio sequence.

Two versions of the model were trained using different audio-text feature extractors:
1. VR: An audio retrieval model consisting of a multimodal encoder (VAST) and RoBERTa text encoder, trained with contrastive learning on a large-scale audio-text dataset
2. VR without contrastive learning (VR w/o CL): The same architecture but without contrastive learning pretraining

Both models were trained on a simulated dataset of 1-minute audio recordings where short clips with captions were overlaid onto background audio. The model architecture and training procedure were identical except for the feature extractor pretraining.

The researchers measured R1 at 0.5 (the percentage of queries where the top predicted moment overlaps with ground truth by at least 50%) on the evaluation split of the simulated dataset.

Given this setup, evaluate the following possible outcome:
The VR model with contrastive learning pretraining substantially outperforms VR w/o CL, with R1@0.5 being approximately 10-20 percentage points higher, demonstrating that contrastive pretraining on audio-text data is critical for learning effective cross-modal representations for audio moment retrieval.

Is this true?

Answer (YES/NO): NO